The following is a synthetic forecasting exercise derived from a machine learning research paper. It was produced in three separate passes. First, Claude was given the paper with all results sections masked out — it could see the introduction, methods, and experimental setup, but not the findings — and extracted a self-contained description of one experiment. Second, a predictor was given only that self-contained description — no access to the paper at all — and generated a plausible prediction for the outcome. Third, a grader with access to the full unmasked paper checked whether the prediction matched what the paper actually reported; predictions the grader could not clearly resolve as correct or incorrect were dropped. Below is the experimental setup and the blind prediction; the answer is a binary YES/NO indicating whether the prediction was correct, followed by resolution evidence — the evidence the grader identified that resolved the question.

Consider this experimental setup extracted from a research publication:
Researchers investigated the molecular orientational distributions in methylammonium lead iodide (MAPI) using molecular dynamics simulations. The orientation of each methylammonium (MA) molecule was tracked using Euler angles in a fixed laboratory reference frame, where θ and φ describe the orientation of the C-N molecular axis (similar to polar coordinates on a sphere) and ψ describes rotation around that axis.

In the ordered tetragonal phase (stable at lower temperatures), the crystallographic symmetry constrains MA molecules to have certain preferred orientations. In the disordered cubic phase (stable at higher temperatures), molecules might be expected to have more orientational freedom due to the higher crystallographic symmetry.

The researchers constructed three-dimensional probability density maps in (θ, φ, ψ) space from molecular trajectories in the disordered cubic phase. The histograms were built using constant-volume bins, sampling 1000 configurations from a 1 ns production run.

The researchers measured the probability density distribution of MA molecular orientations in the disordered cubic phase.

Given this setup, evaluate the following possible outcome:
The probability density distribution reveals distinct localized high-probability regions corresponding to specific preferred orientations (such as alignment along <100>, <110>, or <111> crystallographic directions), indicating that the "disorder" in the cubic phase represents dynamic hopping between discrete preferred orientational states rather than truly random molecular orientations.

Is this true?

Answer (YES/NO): YES